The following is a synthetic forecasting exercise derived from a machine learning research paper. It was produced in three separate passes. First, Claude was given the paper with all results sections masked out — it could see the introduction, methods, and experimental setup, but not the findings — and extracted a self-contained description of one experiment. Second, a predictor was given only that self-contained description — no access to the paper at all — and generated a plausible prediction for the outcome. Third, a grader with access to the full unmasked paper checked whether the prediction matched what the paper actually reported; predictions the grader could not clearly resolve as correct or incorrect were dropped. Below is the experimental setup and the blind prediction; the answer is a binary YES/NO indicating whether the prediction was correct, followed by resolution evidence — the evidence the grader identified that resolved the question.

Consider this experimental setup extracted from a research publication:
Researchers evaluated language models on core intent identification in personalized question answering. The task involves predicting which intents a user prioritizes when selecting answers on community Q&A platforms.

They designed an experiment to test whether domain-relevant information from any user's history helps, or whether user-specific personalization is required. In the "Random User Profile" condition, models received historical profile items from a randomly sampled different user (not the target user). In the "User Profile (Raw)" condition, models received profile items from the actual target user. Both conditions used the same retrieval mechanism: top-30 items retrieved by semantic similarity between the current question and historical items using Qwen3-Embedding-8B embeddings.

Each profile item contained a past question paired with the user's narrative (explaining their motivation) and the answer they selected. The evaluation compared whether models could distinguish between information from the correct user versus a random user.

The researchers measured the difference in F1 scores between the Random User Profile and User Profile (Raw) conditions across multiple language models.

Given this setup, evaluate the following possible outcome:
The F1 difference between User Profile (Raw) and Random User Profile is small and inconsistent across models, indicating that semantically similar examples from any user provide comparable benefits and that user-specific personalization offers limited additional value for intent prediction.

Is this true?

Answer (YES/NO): NO